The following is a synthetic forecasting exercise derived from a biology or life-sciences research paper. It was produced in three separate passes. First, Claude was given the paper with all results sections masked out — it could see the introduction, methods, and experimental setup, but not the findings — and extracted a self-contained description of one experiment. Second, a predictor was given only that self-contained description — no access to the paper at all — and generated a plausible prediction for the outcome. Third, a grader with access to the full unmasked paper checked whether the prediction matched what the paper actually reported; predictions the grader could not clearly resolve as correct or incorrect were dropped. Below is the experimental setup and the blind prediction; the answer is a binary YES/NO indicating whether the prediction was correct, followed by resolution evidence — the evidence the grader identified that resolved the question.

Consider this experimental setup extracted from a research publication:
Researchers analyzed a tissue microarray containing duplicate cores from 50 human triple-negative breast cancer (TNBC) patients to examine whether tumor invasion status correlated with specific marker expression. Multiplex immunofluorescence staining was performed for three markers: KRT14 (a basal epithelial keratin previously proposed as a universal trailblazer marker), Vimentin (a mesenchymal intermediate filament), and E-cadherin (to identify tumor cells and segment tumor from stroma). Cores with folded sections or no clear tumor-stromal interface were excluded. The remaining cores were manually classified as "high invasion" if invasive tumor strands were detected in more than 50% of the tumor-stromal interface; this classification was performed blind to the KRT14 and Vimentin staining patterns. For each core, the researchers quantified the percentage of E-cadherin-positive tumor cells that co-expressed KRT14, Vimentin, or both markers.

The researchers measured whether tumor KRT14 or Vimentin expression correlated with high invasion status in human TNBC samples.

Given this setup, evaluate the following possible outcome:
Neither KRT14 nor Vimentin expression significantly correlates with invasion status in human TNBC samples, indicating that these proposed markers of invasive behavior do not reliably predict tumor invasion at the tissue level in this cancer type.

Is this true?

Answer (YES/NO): YES